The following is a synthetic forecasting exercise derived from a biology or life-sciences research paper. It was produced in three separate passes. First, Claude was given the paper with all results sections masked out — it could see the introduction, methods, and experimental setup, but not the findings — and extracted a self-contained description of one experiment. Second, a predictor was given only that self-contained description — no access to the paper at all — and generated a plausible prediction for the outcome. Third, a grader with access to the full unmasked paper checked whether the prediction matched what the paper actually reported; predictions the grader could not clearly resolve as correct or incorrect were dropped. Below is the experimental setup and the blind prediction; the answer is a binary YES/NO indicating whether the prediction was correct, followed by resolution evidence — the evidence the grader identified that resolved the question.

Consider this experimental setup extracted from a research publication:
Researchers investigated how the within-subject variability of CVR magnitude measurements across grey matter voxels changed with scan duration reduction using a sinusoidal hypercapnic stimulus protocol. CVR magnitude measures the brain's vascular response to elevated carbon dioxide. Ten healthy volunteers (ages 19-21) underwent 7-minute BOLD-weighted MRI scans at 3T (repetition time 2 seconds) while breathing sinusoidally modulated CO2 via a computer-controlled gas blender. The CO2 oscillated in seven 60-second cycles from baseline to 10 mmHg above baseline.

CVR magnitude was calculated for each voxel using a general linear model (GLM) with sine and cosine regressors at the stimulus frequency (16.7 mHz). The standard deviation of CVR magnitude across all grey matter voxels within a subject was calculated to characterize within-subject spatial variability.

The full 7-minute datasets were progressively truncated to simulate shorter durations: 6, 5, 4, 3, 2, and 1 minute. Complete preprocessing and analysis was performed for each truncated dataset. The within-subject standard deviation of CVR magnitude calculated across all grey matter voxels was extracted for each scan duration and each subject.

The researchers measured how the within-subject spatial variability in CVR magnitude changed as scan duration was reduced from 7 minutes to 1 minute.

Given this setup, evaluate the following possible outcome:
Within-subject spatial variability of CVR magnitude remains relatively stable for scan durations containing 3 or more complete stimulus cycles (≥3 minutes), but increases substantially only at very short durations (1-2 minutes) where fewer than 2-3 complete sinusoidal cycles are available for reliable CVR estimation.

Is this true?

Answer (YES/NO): NO